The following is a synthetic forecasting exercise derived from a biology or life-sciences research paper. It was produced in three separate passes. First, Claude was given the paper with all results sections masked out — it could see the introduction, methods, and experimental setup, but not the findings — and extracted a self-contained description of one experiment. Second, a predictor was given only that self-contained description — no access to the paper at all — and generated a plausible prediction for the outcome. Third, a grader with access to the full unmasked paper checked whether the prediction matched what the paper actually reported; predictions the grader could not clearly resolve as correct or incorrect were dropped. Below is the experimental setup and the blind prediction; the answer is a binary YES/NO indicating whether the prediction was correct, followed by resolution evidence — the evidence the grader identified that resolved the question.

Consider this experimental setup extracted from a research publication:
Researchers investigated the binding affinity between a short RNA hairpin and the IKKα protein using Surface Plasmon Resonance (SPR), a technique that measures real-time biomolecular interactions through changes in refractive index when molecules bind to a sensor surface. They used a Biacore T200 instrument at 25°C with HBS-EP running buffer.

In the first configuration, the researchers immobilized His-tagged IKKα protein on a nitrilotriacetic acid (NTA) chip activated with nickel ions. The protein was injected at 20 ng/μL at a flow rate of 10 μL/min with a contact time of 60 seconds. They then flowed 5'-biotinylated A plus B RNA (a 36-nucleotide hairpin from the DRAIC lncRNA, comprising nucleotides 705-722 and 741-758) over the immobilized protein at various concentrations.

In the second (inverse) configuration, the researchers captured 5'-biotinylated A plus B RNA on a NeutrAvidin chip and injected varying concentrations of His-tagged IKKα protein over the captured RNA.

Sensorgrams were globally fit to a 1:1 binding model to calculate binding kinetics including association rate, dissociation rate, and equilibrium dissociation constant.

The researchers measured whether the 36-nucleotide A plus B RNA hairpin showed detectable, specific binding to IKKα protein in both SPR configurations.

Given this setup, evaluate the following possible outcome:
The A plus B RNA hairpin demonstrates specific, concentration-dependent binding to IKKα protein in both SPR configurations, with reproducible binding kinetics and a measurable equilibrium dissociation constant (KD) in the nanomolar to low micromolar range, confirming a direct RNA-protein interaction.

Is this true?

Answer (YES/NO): YES